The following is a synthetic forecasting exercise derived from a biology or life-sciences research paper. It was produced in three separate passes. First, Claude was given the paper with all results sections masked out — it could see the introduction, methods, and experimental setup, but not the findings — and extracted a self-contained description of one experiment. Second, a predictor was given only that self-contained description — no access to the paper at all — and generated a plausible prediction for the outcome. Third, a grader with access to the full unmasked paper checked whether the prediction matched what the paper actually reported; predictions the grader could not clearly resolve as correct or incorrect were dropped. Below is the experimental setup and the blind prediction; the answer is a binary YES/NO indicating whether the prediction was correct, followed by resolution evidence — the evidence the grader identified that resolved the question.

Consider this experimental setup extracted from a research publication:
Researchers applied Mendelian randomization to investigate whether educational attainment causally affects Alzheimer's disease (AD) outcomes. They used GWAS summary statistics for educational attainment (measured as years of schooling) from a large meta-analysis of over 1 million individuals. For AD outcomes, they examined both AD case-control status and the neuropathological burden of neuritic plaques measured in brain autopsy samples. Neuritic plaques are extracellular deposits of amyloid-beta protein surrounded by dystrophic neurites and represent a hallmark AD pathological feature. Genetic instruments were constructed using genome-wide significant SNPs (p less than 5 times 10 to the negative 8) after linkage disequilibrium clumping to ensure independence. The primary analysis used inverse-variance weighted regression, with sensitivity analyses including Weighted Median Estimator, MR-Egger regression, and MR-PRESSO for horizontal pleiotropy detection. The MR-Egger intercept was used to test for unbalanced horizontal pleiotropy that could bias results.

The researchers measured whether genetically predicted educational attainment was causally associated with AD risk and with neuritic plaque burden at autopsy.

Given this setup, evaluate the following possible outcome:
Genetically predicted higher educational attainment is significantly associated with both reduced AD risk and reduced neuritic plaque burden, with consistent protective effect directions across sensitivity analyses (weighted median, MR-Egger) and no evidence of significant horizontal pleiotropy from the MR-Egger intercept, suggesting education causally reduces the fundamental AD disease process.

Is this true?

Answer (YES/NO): NO